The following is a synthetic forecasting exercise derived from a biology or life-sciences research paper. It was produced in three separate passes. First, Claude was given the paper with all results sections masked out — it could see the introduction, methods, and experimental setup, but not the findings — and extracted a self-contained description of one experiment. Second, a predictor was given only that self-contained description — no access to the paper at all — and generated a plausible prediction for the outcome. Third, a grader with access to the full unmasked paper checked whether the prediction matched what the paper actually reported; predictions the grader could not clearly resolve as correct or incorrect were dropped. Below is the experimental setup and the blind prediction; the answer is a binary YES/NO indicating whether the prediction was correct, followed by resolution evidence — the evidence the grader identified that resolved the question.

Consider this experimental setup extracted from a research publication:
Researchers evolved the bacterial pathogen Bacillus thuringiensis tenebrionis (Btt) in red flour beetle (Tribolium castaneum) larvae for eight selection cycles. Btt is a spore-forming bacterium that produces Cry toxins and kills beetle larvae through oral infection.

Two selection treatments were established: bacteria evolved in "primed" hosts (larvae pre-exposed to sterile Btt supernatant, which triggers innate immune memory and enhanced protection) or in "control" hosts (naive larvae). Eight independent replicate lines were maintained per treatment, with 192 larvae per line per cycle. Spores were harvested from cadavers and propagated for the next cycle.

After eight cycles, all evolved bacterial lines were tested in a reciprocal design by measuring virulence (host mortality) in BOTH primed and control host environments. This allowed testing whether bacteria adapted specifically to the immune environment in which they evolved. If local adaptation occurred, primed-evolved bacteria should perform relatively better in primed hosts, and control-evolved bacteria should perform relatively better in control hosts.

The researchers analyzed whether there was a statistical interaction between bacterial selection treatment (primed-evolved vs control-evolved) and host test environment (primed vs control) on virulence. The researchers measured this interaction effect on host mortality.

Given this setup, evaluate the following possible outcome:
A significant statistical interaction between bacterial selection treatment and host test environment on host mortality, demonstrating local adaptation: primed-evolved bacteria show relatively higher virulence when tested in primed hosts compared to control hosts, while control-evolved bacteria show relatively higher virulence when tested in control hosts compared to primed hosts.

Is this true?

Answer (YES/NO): NO